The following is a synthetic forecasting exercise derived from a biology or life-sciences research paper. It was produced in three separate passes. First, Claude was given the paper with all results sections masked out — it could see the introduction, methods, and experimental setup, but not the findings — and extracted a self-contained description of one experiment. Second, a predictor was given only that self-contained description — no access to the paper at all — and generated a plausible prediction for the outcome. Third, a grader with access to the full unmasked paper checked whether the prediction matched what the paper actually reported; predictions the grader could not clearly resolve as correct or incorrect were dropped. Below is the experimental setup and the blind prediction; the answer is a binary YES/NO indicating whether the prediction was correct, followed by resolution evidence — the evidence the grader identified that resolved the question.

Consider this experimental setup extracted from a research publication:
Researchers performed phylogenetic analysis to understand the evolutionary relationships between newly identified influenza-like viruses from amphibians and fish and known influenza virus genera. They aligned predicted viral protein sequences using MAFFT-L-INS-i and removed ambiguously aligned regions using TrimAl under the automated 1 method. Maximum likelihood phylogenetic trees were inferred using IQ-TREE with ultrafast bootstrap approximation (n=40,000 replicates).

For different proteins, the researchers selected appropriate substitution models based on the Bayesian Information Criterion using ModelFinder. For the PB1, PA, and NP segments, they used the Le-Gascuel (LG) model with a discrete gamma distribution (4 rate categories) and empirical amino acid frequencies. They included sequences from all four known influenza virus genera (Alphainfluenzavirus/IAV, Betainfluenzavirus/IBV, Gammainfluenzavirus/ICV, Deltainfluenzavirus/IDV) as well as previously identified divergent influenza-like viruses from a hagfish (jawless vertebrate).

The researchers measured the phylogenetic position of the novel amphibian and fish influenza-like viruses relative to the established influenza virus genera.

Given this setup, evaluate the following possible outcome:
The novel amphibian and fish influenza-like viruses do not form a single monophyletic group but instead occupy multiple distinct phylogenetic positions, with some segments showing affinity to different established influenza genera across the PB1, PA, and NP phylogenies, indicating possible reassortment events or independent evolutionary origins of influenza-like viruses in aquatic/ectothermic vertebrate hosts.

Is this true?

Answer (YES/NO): YES